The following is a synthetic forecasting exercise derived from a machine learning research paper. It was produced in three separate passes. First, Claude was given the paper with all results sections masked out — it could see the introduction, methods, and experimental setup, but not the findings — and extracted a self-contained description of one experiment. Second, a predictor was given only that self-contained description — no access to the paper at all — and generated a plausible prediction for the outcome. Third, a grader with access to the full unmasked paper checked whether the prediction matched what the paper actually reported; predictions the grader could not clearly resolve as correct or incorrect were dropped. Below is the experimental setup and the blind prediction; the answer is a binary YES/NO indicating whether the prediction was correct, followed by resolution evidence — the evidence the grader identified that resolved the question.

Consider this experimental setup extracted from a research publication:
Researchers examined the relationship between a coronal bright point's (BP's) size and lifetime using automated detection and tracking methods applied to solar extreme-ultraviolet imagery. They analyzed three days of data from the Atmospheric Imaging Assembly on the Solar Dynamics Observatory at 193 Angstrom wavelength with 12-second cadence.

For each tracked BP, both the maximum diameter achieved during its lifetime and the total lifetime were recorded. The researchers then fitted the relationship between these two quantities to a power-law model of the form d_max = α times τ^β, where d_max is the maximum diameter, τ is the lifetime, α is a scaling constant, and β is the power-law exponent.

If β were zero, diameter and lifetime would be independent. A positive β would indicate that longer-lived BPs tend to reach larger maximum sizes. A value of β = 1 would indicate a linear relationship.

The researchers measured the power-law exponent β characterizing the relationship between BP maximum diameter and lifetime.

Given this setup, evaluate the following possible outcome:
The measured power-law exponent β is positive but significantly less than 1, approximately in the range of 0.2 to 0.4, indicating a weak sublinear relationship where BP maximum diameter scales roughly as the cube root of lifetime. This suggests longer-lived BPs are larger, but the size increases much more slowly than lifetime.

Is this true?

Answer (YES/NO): NO